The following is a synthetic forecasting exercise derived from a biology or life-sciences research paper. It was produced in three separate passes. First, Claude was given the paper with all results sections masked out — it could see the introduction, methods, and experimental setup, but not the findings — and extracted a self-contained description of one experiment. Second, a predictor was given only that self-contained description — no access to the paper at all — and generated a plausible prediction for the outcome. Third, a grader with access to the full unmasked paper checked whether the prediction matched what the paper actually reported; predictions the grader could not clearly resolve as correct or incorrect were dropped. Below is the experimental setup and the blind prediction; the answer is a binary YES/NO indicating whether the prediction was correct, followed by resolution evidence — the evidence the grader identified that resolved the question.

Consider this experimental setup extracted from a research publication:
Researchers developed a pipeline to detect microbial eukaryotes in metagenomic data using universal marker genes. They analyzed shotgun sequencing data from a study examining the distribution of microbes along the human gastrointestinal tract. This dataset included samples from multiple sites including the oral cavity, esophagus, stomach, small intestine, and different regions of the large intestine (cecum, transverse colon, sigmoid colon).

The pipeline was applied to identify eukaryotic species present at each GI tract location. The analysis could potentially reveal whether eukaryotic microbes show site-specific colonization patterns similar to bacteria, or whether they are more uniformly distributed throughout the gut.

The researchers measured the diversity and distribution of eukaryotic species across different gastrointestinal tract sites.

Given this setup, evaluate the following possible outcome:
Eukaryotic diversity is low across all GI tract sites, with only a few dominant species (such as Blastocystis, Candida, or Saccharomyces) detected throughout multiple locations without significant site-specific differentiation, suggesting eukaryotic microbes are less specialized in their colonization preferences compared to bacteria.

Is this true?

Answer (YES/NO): NO